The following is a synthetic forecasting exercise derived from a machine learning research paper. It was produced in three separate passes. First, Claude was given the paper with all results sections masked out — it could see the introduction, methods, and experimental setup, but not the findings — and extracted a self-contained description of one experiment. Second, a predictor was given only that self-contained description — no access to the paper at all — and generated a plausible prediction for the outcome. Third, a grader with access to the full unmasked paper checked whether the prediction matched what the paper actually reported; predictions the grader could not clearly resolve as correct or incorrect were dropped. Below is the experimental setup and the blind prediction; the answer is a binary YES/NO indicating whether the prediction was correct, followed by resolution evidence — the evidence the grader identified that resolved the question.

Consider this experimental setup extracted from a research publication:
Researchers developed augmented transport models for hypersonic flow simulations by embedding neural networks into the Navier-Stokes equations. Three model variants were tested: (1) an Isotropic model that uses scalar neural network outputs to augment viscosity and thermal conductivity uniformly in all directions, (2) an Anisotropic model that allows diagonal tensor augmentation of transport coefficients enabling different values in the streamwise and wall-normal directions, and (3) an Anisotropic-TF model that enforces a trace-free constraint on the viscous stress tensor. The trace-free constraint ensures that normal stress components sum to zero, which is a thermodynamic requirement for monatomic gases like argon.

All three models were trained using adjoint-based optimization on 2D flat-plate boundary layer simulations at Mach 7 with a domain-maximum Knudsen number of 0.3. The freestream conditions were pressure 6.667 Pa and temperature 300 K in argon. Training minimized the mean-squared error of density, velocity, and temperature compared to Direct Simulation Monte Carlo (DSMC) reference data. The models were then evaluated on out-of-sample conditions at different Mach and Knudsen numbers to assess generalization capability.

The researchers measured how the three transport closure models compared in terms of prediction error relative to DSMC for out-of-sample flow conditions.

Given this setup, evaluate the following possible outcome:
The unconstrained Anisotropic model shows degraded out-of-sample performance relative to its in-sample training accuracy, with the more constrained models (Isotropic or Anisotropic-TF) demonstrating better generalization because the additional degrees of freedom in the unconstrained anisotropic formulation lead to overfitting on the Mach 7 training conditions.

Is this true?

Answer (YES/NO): NO